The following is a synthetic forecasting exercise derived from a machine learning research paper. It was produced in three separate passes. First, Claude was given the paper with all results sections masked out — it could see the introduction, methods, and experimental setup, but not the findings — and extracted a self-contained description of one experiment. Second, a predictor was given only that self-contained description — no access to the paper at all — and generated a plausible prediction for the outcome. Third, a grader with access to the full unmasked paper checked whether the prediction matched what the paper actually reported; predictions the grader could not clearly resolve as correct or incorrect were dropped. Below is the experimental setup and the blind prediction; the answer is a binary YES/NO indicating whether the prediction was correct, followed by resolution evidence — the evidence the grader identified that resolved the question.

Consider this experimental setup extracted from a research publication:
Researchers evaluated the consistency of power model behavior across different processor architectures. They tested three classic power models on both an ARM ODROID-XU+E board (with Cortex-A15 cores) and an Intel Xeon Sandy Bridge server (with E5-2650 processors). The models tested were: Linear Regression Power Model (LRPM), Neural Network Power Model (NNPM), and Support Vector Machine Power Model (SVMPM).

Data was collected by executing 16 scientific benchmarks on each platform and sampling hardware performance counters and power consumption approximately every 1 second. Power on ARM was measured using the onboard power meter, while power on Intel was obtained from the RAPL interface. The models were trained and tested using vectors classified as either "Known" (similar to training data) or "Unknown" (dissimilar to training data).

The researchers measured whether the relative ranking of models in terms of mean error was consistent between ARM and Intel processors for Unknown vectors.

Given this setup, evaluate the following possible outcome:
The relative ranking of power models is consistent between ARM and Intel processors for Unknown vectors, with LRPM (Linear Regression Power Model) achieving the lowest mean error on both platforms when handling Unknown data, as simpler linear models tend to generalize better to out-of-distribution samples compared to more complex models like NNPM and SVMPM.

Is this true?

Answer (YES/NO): NO